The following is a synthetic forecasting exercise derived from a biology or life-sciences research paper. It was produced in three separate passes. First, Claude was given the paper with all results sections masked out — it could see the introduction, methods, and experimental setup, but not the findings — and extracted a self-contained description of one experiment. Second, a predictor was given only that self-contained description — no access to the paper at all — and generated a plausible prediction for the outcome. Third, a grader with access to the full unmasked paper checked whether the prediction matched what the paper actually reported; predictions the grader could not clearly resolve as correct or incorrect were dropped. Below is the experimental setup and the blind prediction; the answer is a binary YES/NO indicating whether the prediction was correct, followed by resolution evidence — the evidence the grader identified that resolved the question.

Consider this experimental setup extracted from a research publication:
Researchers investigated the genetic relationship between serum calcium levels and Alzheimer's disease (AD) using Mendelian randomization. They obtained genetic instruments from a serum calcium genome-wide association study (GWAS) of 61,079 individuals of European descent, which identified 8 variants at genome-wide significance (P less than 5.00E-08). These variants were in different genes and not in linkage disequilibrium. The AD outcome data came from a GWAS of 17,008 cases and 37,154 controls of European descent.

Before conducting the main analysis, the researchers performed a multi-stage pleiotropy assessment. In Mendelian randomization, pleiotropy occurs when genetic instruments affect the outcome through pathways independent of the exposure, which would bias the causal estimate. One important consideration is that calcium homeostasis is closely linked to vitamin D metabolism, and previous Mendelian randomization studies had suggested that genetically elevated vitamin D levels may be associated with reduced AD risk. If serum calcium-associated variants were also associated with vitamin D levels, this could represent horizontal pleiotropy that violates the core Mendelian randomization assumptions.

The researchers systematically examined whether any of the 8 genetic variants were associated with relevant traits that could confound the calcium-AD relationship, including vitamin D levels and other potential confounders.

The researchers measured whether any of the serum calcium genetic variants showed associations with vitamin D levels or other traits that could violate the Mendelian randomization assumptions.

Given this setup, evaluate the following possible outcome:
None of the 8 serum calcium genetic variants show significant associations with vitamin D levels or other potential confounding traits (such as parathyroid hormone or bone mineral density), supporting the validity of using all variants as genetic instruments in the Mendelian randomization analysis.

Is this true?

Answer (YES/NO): NO